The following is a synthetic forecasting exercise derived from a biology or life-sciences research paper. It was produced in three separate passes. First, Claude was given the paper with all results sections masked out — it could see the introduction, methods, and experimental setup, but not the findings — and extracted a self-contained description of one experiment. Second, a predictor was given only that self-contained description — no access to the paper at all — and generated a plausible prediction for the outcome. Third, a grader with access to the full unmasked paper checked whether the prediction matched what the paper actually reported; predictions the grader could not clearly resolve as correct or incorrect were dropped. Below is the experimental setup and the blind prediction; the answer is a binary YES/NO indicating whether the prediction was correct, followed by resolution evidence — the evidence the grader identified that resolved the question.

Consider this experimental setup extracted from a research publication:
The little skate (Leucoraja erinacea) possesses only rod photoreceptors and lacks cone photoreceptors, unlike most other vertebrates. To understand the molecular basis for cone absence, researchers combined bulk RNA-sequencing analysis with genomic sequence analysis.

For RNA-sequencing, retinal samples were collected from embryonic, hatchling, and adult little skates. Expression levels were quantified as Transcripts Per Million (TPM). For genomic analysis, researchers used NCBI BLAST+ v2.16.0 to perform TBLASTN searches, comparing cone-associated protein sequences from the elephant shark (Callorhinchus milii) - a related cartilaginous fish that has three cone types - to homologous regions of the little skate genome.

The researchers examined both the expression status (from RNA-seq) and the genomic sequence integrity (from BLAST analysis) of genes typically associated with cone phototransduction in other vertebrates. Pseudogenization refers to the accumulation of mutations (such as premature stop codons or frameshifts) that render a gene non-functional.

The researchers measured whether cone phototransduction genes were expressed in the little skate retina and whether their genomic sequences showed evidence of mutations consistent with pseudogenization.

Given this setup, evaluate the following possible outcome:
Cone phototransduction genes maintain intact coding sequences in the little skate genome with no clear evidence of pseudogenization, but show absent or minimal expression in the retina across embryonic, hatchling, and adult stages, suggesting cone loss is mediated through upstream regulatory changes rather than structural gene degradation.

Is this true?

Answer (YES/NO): NO